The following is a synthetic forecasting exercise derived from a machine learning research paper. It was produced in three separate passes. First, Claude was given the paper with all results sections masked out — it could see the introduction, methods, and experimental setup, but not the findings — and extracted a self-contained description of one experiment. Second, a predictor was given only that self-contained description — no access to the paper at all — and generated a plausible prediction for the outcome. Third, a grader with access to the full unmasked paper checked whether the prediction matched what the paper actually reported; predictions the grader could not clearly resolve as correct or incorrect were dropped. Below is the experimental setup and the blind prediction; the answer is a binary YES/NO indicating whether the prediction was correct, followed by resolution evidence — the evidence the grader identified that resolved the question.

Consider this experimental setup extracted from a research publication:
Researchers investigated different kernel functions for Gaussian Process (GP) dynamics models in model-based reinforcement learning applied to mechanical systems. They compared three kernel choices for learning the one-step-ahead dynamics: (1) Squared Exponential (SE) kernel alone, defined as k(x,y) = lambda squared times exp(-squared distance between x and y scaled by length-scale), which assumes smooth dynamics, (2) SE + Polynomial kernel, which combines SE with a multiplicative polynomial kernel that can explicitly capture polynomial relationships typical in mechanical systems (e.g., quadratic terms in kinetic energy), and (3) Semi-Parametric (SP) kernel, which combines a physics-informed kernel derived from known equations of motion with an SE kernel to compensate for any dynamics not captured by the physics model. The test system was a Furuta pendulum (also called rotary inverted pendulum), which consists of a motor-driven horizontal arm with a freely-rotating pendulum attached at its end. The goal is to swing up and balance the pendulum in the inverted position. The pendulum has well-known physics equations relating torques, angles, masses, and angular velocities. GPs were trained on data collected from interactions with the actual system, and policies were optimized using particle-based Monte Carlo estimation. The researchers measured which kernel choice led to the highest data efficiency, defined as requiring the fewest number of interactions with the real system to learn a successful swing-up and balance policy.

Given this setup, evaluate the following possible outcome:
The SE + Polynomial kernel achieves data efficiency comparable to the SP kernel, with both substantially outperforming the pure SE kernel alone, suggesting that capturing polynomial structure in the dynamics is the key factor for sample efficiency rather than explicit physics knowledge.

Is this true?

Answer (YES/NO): NO